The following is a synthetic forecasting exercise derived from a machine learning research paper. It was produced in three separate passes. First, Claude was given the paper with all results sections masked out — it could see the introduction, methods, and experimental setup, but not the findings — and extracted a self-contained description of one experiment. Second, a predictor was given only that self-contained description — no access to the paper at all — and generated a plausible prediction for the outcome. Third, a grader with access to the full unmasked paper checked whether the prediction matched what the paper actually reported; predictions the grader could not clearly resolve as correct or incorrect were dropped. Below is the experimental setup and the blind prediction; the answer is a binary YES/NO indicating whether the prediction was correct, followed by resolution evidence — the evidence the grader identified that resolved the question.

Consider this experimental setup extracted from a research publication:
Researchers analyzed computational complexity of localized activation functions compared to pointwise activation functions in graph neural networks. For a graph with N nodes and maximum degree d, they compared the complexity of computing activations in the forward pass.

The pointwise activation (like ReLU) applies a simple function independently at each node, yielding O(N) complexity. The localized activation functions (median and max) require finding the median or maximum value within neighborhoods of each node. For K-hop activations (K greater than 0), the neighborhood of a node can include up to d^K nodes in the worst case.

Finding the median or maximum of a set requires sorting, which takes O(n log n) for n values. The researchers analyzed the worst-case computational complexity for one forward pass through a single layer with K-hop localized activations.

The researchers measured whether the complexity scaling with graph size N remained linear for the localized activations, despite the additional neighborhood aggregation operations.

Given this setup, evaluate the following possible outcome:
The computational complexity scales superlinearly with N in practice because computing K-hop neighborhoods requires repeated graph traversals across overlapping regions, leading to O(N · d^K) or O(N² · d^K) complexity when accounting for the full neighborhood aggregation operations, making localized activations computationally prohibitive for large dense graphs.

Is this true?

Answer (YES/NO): NO